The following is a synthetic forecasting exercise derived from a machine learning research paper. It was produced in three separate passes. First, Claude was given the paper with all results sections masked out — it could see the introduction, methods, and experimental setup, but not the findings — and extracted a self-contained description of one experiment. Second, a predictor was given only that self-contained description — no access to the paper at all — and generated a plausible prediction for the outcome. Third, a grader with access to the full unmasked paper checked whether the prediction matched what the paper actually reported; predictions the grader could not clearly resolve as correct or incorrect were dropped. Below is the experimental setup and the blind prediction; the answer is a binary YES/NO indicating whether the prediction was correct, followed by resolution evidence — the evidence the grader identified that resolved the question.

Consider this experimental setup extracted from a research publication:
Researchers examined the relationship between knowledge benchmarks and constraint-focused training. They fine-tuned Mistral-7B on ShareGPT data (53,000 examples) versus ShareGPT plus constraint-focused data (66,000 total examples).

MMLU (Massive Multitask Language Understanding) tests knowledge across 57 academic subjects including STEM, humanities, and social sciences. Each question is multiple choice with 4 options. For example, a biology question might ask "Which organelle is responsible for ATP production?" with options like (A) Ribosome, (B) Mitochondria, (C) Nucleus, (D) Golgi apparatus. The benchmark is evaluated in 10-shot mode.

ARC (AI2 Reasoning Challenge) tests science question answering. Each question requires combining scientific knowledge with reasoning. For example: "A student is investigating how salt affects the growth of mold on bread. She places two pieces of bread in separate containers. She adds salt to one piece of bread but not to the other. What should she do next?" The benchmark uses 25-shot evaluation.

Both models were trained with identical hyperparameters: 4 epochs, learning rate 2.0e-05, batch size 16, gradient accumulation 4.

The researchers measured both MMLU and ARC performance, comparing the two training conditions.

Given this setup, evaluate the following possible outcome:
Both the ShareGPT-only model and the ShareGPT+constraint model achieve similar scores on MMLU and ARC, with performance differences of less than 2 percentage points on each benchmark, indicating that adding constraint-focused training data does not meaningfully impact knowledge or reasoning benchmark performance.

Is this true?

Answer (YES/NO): YES